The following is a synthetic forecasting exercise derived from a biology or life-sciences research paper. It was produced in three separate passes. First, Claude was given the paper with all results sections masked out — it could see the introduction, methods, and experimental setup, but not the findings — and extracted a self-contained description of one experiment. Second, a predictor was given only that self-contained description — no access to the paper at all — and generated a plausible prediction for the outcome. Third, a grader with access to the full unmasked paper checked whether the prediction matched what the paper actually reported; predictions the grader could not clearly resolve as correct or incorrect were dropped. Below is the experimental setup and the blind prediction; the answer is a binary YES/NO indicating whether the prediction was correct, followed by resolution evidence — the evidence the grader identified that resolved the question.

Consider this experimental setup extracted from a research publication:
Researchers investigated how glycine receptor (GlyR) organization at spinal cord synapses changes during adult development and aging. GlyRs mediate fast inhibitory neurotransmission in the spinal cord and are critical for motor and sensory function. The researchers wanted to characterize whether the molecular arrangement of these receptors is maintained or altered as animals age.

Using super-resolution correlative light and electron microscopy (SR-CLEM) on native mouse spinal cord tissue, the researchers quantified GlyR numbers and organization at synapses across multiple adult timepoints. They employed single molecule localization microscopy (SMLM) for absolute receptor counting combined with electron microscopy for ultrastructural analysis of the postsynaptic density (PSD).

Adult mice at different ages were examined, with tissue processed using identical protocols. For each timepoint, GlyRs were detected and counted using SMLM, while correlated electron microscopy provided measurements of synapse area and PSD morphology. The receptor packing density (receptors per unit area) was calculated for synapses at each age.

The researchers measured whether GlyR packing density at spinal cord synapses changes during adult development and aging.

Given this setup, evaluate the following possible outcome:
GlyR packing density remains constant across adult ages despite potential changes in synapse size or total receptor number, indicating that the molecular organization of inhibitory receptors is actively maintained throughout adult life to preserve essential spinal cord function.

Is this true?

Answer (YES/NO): YES